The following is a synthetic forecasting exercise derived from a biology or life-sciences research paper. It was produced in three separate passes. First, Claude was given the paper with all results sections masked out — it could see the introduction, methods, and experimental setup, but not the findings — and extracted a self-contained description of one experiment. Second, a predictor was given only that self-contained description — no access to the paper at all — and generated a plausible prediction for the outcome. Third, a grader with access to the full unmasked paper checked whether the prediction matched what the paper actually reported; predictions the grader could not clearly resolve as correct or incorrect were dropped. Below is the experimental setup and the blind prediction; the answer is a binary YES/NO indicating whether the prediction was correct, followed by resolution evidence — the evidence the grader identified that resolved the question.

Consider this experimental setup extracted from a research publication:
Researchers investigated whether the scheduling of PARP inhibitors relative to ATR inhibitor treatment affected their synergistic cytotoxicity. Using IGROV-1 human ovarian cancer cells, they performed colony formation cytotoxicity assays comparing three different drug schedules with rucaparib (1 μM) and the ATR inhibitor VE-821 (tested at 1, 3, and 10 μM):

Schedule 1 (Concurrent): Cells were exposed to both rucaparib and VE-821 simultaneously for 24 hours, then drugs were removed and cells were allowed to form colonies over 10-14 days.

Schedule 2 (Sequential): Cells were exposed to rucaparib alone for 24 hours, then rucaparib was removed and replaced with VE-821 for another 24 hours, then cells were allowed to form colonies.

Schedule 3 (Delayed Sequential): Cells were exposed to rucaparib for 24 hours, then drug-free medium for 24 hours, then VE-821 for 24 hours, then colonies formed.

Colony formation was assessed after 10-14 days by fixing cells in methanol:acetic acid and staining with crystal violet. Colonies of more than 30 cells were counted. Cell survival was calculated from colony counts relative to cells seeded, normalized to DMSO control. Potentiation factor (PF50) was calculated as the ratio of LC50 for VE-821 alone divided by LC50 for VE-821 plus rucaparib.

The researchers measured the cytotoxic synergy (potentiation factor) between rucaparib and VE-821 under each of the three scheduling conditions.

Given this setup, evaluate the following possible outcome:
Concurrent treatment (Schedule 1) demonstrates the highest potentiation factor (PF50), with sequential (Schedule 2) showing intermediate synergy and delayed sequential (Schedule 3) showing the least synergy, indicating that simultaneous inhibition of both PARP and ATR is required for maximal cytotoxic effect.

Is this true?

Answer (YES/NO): NO